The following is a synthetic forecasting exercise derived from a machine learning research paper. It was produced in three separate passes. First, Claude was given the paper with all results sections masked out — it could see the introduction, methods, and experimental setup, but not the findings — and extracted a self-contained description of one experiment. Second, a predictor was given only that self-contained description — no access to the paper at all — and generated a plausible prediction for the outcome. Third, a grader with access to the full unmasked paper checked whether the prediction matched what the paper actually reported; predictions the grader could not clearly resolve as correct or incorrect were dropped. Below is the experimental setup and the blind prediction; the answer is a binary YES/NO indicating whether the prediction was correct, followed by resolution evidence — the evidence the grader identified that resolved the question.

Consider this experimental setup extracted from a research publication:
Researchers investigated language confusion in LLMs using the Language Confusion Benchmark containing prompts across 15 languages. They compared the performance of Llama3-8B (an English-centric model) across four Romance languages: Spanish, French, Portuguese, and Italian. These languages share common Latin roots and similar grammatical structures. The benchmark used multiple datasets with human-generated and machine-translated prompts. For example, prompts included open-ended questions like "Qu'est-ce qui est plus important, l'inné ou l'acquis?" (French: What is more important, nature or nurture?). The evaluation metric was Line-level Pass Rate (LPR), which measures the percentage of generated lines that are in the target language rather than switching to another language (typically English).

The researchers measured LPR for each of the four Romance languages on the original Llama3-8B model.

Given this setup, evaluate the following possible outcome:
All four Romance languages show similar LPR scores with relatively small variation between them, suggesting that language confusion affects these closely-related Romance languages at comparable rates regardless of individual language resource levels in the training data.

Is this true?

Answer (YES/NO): NO